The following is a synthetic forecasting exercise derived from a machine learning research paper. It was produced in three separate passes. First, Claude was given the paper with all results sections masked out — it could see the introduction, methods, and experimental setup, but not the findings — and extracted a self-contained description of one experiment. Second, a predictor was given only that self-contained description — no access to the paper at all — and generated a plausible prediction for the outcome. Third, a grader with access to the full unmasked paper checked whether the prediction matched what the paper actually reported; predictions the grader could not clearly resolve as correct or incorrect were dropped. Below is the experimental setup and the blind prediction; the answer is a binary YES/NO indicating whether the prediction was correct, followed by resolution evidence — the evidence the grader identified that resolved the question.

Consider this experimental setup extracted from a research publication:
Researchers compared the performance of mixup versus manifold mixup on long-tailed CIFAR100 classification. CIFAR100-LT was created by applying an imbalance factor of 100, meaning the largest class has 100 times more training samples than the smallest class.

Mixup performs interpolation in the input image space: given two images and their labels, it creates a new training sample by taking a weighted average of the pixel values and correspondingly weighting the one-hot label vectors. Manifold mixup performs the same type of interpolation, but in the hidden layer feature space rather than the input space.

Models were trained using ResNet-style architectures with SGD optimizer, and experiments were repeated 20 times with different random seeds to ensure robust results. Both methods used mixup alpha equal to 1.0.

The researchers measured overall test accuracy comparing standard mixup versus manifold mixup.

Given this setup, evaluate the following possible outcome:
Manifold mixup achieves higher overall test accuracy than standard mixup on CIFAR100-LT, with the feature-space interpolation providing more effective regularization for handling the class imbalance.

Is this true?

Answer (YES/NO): NO